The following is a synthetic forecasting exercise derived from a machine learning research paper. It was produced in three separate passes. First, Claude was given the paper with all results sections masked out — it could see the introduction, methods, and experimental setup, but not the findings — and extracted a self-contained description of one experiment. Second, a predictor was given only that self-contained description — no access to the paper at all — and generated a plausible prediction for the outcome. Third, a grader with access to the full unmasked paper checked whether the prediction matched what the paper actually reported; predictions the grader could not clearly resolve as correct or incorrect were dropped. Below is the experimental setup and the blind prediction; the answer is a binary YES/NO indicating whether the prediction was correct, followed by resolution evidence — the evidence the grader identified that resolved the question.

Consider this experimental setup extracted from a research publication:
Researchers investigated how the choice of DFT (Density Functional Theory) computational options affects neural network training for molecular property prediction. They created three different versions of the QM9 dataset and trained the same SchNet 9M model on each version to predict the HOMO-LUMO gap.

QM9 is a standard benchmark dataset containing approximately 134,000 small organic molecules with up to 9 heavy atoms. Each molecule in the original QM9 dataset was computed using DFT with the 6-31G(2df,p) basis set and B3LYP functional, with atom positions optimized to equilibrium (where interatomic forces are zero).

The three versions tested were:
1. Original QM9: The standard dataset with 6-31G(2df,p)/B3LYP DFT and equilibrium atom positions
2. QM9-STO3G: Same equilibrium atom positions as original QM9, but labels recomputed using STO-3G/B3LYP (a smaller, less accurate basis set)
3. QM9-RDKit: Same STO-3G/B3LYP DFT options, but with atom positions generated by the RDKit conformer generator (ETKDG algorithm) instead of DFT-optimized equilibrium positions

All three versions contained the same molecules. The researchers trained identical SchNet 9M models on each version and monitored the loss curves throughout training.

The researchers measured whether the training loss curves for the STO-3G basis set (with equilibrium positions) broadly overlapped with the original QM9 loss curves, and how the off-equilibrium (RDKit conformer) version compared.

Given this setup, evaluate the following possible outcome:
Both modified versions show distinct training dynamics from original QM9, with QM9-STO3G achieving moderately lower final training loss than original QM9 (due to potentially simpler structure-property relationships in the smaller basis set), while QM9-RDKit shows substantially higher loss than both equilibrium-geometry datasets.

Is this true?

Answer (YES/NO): NO